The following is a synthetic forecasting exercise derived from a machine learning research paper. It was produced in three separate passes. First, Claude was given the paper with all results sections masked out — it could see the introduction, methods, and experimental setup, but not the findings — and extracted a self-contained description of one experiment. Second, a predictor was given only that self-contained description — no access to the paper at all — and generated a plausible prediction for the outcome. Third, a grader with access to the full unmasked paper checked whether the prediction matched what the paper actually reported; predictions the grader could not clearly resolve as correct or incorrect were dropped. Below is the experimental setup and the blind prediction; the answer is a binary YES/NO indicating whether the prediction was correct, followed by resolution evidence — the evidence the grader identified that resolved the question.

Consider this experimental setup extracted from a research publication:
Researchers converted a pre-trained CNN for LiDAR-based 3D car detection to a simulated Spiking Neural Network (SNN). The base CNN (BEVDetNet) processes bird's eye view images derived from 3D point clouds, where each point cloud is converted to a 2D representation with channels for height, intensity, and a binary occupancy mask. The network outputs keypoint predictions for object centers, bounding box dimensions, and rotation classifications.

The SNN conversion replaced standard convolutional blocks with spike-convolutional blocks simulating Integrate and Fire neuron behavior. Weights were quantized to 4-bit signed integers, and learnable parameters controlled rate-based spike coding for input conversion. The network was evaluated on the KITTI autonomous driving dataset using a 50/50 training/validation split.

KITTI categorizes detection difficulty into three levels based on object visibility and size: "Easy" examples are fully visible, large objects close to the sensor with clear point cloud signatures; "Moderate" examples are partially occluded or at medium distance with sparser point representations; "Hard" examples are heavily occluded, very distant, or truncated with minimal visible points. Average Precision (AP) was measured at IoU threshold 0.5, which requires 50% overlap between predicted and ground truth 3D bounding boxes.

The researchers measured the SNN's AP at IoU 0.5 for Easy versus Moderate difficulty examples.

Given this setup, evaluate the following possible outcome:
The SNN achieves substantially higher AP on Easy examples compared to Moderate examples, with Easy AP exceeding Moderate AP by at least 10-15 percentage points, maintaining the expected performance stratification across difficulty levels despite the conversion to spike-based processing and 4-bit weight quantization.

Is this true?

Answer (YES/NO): NO